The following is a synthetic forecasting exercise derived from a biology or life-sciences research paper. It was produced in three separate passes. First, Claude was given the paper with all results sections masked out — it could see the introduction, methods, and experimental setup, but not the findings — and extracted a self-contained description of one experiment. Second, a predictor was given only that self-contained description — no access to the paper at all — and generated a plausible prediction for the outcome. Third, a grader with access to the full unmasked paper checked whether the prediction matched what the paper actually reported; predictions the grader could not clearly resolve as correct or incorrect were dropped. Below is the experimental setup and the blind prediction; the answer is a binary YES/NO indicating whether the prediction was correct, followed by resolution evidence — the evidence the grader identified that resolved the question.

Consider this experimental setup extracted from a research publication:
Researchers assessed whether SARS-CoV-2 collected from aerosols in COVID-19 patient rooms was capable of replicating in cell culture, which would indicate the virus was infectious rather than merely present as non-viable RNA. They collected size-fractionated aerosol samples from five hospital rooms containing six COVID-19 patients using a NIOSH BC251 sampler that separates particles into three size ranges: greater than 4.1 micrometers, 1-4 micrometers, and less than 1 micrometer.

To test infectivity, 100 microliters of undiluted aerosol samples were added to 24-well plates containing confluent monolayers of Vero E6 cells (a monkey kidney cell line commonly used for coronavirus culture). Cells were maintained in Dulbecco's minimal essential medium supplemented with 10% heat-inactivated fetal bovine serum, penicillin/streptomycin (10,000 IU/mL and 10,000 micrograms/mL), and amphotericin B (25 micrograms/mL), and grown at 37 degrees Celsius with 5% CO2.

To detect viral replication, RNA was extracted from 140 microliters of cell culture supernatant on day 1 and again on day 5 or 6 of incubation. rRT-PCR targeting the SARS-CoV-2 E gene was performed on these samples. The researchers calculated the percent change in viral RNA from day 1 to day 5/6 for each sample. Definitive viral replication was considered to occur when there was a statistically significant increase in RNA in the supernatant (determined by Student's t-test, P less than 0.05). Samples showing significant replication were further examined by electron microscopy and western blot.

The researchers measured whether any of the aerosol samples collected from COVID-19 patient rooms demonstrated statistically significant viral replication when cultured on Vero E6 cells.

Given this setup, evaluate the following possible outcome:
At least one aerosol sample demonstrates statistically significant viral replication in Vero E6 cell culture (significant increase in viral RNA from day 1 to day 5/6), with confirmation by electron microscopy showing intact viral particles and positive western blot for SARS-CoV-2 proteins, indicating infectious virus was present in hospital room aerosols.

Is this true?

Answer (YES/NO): YES